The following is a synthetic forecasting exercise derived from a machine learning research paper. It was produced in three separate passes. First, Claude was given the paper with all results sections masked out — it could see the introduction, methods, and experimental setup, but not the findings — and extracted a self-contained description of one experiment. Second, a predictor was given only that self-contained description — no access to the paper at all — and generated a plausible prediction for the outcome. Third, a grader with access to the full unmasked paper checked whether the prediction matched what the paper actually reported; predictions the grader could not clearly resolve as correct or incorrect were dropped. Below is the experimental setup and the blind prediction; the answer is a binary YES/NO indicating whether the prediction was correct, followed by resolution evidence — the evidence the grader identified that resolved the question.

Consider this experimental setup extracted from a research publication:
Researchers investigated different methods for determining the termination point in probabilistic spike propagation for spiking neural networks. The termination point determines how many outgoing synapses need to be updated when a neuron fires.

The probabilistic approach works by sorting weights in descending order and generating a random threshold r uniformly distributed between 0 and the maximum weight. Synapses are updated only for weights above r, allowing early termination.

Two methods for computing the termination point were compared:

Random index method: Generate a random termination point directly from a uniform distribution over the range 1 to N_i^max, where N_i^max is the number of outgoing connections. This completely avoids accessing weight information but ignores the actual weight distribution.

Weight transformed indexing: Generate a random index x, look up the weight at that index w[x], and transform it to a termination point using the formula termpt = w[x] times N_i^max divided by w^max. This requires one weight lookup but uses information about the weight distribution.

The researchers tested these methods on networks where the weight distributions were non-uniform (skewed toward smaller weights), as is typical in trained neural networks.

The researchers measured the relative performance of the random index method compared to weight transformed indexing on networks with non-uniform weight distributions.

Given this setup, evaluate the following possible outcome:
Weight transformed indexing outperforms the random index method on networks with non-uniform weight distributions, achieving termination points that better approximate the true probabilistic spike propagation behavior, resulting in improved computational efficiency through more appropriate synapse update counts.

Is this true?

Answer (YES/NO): YES